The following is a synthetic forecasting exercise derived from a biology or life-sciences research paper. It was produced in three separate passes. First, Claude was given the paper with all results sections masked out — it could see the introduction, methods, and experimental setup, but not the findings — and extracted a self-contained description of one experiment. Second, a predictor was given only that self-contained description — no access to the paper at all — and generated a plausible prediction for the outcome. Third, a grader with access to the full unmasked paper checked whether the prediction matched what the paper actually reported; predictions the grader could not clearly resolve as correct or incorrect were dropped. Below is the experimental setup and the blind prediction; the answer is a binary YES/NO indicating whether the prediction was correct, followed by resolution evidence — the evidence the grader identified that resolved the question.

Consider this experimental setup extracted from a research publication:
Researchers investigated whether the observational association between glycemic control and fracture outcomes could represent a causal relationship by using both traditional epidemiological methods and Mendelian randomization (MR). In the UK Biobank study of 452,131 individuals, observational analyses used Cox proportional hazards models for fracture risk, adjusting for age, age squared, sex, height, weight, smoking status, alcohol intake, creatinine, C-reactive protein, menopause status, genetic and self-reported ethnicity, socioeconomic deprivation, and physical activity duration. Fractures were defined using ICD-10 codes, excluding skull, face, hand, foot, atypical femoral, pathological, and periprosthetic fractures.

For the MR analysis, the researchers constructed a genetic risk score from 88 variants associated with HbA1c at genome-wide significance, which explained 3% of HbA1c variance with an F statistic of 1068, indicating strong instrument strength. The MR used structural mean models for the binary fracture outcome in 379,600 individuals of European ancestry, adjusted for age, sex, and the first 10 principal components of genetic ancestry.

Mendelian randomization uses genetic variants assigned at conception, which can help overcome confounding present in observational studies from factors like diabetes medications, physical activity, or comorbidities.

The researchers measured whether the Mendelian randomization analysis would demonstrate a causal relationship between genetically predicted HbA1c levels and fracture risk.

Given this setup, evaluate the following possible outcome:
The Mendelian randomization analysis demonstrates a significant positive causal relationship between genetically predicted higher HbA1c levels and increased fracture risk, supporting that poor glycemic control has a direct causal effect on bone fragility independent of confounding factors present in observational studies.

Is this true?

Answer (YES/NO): NO